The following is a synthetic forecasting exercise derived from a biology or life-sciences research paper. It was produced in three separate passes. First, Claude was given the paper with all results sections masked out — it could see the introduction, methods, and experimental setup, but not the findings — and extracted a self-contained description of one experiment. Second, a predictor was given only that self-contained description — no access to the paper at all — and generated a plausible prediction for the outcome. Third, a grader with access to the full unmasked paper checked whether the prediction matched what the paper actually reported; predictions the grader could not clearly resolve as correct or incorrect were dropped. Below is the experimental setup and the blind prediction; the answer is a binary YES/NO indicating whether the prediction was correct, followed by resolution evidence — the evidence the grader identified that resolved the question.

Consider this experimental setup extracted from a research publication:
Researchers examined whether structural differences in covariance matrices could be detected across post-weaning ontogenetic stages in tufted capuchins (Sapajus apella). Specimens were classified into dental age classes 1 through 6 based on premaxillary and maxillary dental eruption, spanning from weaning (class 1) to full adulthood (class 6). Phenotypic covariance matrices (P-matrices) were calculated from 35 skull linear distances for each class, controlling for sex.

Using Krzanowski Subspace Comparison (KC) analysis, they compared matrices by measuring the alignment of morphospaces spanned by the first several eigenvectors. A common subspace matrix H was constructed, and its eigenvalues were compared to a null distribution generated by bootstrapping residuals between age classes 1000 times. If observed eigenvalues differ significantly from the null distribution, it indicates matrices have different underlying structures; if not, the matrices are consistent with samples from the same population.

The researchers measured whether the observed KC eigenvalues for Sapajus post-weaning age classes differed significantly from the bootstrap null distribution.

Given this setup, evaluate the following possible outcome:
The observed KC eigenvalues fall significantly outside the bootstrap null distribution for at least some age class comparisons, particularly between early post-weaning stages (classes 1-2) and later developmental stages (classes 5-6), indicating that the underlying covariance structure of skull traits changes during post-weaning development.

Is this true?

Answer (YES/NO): NO